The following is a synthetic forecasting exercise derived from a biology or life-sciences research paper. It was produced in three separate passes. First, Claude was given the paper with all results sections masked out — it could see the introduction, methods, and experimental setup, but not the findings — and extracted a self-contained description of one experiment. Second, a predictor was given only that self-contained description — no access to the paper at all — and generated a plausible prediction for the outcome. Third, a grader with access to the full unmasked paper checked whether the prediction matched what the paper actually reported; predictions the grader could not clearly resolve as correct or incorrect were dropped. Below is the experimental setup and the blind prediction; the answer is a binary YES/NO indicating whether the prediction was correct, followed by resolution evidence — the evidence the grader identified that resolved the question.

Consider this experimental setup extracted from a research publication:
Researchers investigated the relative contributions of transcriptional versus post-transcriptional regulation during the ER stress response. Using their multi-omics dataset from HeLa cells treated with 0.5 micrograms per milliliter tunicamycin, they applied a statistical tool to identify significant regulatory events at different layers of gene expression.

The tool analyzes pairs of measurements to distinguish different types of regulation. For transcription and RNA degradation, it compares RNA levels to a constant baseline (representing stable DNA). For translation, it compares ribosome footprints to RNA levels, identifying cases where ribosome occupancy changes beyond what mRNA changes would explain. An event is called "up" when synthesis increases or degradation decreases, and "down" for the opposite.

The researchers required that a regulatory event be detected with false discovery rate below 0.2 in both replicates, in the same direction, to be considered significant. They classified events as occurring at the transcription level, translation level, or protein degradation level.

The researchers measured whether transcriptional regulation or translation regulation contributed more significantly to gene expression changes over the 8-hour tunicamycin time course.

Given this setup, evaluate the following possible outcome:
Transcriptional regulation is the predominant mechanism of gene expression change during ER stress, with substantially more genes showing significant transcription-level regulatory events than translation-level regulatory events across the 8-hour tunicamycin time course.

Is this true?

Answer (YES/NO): NO